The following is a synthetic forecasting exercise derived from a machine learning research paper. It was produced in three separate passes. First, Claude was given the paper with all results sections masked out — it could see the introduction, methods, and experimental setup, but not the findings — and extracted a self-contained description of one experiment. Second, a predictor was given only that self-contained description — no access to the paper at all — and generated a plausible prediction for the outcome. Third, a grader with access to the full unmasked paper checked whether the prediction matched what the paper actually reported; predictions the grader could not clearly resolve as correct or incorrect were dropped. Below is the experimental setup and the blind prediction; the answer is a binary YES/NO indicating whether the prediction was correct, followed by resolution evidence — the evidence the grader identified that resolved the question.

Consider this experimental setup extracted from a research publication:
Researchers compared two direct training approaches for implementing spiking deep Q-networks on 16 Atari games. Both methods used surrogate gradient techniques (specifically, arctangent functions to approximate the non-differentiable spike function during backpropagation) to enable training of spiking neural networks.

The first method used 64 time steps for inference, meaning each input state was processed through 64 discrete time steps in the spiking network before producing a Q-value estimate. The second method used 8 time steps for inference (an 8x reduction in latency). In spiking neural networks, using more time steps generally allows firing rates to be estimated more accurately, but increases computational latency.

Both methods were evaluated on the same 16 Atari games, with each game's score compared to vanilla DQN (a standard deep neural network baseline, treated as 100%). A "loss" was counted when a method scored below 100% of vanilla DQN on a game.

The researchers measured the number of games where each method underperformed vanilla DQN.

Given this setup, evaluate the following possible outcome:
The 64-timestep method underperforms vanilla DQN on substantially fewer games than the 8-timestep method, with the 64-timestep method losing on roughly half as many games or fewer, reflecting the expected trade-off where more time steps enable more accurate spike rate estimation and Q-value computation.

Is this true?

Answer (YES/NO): YES